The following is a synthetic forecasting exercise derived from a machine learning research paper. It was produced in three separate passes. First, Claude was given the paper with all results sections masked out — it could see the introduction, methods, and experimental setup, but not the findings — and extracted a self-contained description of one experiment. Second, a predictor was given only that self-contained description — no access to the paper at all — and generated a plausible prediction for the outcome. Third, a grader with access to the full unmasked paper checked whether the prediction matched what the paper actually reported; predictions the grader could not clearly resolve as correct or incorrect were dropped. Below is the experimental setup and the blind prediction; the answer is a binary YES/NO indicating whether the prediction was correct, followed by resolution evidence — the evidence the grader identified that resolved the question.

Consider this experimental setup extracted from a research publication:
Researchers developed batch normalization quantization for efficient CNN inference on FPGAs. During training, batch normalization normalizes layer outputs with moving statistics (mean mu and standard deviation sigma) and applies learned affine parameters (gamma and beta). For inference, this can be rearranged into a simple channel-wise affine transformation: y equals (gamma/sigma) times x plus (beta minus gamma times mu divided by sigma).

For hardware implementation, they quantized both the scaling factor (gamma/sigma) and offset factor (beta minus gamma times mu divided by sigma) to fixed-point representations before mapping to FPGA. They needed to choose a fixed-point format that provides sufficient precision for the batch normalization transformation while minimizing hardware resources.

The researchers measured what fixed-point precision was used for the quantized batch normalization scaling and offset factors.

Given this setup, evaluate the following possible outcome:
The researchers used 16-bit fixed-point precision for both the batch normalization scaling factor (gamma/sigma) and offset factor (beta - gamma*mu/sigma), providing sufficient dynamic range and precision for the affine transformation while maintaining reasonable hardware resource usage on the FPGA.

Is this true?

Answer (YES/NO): YES